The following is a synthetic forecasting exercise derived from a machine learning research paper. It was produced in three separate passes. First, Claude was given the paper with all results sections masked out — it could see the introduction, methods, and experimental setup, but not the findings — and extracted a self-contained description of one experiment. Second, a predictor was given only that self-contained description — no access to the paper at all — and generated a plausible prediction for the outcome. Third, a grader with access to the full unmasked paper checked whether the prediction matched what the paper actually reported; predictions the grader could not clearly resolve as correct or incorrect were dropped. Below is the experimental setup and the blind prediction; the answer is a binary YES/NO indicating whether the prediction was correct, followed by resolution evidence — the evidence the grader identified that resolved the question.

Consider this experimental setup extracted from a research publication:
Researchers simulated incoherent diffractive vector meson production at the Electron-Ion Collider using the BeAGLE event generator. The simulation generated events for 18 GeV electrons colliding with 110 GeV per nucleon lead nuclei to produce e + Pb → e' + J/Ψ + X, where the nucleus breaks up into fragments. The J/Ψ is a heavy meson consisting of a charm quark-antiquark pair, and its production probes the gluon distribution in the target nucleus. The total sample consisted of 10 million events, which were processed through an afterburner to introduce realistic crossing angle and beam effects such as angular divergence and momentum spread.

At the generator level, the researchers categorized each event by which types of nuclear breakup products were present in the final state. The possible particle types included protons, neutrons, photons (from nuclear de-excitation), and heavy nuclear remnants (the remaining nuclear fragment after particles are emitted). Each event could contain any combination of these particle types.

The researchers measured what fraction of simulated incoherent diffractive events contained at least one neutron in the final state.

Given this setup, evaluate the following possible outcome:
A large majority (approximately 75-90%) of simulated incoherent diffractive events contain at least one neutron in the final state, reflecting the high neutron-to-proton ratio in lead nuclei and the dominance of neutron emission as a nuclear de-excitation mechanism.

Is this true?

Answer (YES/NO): NO